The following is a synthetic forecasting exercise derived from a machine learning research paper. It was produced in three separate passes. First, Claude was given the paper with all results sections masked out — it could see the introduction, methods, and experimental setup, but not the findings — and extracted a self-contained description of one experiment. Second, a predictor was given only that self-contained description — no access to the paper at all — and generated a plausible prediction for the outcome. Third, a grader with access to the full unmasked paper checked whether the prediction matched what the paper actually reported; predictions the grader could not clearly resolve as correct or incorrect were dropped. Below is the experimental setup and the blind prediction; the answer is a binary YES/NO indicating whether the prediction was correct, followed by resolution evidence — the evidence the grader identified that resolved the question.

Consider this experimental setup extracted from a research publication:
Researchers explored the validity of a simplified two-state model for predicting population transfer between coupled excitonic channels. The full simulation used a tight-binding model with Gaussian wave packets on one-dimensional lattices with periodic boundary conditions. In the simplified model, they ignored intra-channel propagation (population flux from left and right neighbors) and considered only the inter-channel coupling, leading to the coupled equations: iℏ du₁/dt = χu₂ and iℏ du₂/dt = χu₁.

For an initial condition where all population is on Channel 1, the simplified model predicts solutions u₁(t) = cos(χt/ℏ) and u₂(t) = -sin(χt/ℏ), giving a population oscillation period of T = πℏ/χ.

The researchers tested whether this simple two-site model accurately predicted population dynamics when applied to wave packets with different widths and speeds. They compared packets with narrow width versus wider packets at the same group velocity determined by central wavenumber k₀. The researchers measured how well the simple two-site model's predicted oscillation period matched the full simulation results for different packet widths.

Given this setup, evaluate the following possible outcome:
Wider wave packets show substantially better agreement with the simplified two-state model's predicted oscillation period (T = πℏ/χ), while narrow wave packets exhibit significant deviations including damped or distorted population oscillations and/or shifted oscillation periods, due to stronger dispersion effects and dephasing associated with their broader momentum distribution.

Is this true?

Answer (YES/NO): YES